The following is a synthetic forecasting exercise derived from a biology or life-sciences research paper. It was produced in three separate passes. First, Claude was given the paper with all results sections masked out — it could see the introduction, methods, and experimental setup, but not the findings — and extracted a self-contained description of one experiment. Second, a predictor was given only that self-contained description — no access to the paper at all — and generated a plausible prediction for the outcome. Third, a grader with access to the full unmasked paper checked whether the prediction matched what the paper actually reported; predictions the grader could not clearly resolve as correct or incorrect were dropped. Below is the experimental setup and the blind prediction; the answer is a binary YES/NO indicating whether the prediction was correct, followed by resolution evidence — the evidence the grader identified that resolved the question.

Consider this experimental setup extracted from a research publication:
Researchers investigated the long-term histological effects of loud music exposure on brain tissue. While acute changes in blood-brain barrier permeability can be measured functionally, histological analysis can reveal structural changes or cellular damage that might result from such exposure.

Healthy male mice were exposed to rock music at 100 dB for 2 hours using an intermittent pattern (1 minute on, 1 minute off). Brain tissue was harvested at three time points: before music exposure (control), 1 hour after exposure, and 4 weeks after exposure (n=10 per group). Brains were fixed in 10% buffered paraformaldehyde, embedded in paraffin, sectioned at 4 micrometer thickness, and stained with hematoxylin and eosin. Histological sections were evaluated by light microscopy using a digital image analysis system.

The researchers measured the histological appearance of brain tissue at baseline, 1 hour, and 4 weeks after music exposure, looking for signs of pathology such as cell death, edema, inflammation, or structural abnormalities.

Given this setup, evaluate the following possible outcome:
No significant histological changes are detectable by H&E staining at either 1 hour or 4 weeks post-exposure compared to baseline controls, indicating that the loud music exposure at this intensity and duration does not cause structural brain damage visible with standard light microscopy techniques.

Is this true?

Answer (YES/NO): YES